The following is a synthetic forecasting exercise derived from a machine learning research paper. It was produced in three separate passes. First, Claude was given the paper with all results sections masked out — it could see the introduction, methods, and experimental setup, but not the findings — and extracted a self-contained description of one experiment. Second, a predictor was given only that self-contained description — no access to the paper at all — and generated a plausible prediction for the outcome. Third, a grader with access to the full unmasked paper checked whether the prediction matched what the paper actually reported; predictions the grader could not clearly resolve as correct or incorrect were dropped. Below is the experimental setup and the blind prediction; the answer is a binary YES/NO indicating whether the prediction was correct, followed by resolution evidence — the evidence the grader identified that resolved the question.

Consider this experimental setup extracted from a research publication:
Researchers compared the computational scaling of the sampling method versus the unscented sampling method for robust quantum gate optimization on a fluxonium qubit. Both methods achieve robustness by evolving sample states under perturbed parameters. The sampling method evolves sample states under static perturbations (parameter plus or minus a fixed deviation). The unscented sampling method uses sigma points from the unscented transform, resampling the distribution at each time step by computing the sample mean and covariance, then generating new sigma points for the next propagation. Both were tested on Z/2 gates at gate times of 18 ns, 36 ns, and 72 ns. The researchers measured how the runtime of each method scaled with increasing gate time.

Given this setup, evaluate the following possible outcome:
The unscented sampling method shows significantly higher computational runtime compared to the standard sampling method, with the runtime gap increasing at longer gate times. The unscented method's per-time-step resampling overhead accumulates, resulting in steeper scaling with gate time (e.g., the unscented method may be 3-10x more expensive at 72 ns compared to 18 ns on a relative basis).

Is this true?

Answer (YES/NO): NO